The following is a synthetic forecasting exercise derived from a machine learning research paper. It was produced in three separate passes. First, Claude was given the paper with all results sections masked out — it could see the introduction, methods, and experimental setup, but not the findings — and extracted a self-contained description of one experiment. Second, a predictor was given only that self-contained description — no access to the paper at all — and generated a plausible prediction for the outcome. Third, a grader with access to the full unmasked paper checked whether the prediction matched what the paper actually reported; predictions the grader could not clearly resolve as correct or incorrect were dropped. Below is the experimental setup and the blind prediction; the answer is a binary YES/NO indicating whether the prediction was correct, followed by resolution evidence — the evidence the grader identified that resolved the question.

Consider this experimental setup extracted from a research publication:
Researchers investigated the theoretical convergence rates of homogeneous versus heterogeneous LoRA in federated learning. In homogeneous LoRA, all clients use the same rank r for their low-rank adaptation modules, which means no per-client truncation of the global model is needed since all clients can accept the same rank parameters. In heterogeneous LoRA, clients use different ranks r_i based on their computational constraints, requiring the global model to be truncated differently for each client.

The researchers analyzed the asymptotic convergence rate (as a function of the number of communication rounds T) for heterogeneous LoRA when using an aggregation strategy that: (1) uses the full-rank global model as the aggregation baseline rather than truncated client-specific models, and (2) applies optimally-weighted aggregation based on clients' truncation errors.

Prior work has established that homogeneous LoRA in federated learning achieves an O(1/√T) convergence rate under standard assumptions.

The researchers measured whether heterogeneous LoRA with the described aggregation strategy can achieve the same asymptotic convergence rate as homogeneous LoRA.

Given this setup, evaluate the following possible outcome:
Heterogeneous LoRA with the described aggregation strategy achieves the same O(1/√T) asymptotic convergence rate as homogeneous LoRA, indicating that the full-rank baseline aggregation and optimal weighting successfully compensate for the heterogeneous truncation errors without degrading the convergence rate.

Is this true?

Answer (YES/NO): YES